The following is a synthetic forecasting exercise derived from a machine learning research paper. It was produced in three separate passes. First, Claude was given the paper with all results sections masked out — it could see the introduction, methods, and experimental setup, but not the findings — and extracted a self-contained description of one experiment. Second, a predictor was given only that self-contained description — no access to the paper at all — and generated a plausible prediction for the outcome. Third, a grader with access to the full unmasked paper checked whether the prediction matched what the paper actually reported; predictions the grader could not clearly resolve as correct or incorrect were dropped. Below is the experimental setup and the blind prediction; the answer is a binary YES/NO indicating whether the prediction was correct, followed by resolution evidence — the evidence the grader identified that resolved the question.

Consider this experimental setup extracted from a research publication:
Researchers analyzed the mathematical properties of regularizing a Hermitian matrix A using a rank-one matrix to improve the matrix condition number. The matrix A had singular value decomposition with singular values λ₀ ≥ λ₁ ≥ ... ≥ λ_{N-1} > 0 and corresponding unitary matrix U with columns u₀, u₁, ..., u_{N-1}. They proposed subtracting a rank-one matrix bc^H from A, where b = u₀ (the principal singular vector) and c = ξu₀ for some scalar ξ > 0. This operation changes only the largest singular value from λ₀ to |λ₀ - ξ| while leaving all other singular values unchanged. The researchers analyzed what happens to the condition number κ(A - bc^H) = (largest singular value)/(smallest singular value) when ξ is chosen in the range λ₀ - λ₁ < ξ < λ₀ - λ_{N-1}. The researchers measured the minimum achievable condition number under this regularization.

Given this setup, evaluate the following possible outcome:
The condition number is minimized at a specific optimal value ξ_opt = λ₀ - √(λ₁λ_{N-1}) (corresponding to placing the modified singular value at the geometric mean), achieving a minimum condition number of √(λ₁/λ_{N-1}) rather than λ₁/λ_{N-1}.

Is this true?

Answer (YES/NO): NO